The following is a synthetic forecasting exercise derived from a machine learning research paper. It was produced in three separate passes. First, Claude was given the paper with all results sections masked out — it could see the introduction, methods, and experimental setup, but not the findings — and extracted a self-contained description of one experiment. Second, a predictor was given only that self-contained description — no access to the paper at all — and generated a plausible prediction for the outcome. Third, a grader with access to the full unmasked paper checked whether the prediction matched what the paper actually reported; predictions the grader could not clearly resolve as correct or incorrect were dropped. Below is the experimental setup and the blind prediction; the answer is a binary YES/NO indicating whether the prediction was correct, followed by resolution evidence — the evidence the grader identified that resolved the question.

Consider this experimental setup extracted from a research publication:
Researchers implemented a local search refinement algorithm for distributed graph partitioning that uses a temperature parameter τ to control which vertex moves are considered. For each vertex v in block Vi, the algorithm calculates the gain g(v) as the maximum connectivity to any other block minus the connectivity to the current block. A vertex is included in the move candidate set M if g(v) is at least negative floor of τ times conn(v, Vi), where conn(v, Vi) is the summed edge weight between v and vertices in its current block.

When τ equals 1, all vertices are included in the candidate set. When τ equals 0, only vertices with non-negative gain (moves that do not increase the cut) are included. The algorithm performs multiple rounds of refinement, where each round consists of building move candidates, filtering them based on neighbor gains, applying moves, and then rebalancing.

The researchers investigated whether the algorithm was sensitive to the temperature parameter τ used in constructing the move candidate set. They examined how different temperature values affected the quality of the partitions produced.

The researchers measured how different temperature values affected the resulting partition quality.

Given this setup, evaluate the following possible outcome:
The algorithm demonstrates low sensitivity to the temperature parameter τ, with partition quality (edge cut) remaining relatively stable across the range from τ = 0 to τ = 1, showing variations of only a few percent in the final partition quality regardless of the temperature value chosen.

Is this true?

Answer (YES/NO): NO